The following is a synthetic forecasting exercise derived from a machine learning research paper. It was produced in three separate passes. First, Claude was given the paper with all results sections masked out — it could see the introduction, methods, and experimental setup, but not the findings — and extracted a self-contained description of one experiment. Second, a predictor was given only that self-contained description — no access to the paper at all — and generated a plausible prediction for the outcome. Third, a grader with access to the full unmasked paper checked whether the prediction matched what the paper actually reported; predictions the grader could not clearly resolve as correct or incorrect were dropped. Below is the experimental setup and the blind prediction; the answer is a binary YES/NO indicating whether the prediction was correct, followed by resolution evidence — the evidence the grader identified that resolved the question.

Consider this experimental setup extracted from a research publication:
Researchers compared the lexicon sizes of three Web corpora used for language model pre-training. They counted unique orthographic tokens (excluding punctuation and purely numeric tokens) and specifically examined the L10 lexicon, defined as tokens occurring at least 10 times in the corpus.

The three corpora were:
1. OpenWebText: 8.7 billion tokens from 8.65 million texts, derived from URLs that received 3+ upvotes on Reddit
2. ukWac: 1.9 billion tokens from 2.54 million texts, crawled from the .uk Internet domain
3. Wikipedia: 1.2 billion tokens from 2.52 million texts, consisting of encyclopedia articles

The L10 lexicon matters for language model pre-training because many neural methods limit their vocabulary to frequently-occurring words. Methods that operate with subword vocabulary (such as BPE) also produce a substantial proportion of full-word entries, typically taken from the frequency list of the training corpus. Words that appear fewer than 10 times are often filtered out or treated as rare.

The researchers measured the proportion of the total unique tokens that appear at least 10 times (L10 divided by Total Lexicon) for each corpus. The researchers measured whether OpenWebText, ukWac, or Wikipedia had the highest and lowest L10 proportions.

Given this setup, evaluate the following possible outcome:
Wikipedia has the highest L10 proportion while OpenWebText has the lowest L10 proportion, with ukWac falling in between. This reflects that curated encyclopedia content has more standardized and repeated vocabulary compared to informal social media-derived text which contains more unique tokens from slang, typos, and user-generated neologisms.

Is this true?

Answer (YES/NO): NO